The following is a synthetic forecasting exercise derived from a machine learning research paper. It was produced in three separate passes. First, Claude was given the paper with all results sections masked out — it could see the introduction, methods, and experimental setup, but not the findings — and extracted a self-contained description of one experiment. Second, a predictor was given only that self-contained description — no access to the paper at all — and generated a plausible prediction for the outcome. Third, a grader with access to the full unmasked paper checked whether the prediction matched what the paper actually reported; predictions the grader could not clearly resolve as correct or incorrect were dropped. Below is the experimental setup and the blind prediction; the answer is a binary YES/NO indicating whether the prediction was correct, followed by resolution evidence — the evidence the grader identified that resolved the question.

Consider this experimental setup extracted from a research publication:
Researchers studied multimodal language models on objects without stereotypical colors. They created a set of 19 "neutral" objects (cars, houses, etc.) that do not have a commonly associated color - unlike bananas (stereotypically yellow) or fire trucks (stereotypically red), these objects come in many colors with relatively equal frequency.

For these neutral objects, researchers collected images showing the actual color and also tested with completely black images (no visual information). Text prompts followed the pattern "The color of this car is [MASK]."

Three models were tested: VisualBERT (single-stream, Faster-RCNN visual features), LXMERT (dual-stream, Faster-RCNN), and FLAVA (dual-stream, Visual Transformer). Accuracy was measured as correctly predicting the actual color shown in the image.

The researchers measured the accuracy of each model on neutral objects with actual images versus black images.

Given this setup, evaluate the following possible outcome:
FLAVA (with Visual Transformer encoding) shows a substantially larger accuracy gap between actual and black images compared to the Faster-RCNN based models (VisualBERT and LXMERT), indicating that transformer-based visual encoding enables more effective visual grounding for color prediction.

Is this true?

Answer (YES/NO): YES